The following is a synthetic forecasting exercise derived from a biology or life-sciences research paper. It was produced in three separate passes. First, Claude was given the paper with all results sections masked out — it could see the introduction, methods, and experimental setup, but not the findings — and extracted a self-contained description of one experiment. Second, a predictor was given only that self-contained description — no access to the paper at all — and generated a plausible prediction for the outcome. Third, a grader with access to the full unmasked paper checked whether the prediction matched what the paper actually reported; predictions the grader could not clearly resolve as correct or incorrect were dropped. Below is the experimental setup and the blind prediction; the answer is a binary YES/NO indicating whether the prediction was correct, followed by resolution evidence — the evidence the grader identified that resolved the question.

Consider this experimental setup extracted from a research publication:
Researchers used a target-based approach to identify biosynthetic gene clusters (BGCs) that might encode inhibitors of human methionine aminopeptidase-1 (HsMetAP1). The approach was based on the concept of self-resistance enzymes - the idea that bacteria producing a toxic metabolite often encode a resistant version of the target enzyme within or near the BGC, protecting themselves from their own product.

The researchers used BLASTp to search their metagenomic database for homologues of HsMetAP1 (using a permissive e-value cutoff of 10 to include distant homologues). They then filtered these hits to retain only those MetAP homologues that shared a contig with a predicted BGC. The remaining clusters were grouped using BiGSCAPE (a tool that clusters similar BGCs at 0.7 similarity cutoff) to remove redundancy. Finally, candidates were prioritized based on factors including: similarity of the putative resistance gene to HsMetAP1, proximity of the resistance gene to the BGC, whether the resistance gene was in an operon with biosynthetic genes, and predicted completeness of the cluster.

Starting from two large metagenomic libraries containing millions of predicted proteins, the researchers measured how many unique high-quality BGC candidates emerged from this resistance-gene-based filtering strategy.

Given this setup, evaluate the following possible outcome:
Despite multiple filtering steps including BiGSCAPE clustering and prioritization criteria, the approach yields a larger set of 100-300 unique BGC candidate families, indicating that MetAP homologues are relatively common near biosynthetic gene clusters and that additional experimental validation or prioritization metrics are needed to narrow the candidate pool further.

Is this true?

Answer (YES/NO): NO